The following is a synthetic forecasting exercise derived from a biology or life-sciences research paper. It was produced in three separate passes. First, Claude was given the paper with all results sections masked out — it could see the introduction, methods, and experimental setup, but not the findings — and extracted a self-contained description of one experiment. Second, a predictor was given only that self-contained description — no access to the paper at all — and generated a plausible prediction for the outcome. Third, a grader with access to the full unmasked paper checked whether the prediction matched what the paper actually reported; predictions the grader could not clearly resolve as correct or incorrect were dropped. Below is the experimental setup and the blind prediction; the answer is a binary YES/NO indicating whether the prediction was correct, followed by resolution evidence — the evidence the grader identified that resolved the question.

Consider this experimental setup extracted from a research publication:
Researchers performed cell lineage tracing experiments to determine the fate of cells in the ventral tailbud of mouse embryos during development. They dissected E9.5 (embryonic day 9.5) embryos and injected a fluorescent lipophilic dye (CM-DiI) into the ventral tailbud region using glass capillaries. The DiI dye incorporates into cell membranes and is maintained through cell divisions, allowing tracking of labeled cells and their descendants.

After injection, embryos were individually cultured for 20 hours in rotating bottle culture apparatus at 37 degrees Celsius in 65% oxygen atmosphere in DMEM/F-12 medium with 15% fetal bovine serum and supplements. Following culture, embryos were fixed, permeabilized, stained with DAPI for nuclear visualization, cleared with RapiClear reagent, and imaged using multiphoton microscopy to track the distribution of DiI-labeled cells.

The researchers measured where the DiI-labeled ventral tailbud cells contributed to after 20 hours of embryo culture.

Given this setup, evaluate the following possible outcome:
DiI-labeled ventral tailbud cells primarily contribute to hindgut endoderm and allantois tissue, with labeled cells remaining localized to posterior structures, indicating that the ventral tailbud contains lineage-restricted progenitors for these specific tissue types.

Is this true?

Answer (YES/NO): NO